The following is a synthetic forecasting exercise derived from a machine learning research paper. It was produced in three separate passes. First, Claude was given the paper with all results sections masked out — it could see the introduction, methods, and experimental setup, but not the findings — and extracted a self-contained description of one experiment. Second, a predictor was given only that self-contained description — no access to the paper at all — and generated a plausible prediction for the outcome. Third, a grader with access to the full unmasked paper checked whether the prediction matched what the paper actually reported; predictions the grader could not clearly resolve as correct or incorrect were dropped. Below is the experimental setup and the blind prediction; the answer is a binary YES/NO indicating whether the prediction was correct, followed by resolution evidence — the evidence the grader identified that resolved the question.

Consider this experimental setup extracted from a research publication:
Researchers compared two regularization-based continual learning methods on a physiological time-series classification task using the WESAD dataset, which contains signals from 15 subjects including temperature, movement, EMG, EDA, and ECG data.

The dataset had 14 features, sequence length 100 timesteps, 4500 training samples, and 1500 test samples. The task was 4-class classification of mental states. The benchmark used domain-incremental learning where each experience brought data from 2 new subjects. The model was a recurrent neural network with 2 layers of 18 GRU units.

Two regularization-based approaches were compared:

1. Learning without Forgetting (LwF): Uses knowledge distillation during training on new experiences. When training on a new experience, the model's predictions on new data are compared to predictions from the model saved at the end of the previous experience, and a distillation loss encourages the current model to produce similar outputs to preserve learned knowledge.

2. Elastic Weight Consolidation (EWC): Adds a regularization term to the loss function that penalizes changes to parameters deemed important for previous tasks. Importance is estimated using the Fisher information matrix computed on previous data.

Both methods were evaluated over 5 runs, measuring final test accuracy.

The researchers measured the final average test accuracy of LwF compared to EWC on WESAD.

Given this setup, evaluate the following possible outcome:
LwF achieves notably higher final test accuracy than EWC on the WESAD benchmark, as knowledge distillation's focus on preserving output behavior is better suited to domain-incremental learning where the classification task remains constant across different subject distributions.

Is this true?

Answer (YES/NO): NO